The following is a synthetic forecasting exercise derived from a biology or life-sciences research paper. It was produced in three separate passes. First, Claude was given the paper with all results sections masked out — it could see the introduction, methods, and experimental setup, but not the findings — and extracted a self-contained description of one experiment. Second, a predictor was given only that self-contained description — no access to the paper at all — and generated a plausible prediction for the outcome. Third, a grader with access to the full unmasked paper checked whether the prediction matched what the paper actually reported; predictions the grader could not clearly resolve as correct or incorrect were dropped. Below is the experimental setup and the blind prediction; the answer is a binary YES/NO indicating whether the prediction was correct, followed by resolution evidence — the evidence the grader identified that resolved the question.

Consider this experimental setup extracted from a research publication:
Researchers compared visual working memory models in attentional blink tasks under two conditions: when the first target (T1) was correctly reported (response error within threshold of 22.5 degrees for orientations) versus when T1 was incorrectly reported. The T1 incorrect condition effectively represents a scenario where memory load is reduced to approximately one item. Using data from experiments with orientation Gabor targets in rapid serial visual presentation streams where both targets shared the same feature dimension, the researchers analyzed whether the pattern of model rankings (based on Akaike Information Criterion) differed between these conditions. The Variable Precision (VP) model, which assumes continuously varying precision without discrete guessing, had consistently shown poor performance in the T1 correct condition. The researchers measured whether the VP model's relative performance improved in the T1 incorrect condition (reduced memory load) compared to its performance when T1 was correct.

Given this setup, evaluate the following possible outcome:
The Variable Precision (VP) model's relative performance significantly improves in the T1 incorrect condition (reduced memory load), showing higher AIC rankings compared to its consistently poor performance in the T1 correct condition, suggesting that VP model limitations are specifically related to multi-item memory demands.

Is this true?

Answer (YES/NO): NO